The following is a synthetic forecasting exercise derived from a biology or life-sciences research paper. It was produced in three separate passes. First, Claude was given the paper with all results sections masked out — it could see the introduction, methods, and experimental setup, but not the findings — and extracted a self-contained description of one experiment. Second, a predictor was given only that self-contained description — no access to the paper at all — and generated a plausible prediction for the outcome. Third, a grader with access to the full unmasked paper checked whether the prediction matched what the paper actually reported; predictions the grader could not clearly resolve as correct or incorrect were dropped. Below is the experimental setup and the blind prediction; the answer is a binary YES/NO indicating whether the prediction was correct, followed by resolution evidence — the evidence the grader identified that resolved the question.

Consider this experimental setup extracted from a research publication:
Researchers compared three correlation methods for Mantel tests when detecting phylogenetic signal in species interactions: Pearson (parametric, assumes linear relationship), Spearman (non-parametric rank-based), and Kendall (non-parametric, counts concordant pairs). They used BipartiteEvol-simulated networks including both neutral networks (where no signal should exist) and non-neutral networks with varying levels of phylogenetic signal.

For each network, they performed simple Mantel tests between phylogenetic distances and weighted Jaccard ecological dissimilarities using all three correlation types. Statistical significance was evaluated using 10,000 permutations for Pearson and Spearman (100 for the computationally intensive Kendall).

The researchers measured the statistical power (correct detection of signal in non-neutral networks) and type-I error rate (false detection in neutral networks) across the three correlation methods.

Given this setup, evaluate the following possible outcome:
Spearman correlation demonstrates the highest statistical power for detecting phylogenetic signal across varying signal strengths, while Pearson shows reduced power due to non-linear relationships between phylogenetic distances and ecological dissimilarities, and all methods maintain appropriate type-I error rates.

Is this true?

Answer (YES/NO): NO